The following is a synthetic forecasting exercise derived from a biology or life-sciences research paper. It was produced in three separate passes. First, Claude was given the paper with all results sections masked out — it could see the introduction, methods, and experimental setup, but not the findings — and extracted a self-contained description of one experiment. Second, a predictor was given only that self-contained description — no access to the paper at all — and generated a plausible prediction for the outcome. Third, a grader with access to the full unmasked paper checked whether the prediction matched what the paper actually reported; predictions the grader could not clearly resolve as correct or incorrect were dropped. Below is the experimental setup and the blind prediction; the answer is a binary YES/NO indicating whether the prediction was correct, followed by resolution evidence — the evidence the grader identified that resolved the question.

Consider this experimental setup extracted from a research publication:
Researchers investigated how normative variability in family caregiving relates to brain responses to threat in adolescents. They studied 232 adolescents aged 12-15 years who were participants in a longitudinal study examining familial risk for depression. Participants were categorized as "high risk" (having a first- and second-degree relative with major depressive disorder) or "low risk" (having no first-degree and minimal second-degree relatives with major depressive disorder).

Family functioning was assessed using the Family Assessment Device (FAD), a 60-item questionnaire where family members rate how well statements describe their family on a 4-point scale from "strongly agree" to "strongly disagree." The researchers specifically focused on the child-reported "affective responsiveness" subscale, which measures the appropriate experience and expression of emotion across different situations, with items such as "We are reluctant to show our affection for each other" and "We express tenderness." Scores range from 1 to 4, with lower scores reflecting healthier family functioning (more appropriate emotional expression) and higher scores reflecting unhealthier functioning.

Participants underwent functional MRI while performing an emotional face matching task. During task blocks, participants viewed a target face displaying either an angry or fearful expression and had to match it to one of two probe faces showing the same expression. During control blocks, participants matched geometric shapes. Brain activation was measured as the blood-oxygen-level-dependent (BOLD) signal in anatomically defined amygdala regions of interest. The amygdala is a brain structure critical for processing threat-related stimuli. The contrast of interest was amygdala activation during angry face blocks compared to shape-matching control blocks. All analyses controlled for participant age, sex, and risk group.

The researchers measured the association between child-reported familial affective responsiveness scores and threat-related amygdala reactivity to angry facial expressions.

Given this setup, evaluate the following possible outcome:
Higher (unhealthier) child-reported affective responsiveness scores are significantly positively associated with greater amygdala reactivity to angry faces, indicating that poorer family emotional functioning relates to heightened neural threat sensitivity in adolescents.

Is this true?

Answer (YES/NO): NO